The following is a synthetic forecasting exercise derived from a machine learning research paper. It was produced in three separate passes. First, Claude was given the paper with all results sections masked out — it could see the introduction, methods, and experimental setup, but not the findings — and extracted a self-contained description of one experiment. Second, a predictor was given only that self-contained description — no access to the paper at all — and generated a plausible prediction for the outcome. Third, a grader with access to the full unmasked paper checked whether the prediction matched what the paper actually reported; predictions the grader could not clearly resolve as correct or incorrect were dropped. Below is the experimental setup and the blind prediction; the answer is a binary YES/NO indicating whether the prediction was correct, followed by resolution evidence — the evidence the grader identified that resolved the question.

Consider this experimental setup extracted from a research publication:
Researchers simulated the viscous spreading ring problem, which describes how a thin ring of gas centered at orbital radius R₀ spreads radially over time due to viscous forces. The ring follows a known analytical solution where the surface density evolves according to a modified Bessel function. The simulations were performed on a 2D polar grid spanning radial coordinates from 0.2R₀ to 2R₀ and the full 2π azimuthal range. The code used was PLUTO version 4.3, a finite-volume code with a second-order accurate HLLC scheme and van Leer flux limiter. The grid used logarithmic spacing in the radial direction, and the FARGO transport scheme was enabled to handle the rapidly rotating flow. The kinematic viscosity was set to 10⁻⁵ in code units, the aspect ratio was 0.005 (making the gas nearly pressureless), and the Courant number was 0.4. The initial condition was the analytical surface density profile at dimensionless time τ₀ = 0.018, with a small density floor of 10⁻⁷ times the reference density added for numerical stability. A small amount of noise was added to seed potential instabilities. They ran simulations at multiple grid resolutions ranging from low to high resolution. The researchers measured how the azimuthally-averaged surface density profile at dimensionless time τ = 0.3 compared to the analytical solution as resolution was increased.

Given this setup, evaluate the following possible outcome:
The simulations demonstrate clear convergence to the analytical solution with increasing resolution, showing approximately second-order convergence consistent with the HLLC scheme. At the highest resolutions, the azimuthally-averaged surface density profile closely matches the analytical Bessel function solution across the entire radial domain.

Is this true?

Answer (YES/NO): NO